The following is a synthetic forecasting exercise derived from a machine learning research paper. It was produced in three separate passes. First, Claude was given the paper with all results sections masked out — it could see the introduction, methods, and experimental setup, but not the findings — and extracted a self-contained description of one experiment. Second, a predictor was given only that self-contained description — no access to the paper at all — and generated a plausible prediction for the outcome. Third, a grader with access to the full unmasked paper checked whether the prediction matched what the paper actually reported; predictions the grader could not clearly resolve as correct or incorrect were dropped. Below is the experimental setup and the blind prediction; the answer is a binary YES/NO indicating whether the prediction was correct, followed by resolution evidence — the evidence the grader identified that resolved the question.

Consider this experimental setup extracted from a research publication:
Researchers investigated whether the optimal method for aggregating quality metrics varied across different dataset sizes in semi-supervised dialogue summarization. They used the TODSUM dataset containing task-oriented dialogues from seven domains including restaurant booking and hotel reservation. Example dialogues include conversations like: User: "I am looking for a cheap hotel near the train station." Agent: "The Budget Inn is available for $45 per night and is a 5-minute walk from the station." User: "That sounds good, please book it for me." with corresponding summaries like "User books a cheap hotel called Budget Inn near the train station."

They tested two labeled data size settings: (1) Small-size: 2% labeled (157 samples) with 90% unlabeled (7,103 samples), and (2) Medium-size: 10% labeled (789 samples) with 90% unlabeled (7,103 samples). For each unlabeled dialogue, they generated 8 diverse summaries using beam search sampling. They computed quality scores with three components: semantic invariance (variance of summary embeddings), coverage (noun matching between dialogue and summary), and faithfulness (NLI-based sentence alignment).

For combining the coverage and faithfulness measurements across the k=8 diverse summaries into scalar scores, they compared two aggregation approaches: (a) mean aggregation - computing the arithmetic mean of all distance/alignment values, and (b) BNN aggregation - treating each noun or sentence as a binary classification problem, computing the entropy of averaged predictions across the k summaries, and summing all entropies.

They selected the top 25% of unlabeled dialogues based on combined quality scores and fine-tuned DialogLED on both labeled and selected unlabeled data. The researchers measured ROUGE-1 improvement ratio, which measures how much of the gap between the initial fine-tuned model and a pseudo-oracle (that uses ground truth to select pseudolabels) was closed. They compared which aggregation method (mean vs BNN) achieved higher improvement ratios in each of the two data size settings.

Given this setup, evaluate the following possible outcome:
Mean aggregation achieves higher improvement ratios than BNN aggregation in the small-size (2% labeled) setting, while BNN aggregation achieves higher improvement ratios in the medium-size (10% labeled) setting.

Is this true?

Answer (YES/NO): YES